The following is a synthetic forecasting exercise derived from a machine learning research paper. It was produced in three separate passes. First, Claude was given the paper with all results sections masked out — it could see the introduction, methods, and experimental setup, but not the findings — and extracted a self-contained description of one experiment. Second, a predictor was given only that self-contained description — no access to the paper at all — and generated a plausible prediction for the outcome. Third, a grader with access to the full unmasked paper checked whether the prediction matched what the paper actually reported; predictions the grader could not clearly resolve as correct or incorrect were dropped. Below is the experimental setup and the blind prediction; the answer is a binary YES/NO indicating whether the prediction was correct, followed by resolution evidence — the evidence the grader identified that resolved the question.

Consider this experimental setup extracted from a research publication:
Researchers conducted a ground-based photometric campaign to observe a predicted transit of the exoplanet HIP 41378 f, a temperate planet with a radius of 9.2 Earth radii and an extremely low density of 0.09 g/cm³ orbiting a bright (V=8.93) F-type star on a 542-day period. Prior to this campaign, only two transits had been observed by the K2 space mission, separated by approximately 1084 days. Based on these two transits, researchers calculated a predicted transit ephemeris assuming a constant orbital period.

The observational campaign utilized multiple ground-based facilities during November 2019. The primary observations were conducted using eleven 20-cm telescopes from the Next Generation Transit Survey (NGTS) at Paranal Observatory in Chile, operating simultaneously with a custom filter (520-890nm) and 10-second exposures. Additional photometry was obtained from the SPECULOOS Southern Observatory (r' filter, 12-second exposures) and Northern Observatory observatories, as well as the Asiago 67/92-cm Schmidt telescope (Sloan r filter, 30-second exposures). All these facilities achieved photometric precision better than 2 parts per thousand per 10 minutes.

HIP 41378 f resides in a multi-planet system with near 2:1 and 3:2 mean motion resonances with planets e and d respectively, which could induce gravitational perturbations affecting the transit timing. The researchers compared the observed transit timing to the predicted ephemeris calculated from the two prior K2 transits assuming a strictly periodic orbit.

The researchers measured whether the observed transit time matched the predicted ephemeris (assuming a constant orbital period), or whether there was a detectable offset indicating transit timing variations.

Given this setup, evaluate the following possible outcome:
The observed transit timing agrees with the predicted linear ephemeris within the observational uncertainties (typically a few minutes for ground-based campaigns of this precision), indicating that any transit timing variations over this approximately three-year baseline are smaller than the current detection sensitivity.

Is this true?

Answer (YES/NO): NO